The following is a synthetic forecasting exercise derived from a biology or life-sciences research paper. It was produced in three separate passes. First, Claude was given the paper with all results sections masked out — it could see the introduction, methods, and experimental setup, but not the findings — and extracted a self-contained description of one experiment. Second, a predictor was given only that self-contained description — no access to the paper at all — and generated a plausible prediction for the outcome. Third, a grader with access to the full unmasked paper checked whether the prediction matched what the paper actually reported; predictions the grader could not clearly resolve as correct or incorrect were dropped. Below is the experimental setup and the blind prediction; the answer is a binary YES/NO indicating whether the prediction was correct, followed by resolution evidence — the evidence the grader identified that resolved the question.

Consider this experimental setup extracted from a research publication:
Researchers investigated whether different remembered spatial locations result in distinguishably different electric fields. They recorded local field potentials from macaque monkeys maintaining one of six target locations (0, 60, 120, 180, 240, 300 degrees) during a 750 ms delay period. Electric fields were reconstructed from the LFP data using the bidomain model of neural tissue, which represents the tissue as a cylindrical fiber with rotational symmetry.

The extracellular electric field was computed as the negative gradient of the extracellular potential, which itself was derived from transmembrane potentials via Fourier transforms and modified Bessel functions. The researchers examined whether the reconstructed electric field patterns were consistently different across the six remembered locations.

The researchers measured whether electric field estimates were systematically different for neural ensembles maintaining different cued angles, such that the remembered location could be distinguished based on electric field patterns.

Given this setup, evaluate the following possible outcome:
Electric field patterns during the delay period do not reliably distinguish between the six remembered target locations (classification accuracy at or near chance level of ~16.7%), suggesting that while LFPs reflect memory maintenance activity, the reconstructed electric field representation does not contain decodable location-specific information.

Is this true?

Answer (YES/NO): NO